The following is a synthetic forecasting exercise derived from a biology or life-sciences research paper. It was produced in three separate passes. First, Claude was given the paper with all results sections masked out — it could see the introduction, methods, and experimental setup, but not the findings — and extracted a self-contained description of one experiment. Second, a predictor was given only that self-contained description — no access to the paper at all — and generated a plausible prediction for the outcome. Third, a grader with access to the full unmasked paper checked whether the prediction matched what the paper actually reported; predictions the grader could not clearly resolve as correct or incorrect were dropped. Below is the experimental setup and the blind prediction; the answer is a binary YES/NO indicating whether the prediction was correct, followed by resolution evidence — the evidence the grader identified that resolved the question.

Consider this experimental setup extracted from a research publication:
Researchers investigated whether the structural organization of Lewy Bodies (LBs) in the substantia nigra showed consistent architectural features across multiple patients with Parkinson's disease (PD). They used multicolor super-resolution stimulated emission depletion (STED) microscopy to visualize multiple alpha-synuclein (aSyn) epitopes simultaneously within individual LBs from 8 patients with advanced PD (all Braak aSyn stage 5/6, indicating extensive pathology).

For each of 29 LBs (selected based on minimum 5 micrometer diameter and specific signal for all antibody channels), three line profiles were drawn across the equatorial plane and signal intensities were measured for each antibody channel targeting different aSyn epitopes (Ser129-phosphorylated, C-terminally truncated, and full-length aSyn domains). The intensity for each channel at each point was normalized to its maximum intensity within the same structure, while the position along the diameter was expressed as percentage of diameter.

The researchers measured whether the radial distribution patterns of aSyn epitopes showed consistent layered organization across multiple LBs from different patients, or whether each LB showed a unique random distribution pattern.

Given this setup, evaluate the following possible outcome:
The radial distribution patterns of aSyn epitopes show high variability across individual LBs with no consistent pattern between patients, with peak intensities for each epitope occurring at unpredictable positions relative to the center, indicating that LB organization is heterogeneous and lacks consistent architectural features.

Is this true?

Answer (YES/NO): NO